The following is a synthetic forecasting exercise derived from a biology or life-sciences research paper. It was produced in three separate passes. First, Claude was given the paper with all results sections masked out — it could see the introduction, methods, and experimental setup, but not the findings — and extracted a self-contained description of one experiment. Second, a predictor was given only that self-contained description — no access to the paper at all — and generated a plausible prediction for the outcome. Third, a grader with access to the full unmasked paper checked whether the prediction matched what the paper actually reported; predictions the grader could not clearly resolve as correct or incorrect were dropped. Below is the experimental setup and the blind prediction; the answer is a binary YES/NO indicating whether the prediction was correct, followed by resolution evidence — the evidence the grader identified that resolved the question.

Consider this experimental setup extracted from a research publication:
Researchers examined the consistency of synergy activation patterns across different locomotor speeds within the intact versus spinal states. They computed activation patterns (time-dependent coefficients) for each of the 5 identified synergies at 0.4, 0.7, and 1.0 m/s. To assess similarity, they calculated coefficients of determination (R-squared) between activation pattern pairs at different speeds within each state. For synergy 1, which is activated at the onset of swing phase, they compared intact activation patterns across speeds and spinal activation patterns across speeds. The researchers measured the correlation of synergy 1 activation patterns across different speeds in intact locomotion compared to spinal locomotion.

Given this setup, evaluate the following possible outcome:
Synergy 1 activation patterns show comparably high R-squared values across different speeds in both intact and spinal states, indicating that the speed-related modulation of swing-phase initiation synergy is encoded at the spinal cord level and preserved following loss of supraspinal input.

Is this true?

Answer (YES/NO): NO